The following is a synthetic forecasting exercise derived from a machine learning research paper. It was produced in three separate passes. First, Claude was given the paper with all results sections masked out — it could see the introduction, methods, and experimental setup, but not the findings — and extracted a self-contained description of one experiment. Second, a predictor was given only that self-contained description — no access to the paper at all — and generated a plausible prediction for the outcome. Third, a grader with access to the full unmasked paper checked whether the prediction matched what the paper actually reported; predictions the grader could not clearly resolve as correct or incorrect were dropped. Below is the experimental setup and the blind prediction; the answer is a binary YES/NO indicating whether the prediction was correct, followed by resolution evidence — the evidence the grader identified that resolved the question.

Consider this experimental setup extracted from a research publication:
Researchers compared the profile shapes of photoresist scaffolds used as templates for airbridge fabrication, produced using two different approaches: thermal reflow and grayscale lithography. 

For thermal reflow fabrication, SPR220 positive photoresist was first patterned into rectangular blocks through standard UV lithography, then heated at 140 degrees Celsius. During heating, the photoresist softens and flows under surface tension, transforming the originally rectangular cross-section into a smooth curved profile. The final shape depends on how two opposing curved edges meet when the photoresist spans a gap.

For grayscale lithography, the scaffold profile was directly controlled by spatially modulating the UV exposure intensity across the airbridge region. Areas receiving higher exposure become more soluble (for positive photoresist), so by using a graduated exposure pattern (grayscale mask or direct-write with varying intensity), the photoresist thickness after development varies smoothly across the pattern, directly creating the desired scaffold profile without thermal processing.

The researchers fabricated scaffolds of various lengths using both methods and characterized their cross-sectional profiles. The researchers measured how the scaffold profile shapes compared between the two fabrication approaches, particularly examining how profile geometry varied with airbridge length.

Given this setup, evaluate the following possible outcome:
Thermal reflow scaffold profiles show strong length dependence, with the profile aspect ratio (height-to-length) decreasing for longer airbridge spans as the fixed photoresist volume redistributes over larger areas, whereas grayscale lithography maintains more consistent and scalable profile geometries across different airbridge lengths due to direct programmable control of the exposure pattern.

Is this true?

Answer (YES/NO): NO